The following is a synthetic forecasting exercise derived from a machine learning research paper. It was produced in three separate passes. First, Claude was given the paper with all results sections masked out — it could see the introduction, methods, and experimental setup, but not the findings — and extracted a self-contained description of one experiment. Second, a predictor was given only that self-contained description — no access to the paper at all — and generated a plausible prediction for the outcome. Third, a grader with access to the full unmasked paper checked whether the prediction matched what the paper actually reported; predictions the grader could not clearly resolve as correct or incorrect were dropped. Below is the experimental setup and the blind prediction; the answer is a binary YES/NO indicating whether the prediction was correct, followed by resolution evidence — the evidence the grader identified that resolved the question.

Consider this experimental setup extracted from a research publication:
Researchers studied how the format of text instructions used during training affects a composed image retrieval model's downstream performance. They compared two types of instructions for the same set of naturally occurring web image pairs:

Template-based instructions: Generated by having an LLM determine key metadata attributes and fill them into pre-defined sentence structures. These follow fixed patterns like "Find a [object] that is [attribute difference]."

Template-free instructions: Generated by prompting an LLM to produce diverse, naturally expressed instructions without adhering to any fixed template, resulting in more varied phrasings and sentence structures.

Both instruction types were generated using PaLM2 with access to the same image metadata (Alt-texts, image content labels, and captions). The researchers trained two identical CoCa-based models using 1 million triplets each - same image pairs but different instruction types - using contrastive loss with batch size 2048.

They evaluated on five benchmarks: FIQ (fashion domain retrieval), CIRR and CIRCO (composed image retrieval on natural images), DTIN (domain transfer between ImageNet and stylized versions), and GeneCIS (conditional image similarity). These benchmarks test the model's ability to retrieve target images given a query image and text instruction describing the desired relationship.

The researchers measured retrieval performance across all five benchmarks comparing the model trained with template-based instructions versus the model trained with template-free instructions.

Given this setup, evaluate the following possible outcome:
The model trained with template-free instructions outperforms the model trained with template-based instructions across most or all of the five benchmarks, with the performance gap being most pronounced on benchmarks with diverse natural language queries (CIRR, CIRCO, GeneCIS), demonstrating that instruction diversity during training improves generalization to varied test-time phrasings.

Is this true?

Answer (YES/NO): NO